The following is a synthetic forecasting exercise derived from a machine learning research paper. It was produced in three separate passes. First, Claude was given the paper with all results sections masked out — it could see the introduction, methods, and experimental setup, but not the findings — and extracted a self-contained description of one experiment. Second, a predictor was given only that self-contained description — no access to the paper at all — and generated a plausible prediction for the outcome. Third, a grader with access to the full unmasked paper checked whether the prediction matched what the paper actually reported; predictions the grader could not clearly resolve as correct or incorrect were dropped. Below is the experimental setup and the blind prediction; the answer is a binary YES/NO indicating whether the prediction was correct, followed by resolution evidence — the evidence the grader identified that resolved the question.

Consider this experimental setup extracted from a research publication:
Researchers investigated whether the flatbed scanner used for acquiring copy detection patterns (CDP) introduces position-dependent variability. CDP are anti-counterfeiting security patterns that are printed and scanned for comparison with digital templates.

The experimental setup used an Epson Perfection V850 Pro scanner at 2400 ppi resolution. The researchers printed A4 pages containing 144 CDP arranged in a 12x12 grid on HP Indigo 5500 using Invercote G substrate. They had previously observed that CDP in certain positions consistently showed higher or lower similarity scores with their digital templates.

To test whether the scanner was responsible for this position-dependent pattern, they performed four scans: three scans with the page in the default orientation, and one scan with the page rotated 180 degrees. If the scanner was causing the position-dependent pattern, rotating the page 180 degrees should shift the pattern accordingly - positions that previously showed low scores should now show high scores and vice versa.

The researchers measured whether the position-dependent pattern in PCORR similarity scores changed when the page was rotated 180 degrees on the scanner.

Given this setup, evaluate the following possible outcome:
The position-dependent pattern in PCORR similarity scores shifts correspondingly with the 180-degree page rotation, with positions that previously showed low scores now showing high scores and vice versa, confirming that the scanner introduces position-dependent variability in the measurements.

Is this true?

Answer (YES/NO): NO